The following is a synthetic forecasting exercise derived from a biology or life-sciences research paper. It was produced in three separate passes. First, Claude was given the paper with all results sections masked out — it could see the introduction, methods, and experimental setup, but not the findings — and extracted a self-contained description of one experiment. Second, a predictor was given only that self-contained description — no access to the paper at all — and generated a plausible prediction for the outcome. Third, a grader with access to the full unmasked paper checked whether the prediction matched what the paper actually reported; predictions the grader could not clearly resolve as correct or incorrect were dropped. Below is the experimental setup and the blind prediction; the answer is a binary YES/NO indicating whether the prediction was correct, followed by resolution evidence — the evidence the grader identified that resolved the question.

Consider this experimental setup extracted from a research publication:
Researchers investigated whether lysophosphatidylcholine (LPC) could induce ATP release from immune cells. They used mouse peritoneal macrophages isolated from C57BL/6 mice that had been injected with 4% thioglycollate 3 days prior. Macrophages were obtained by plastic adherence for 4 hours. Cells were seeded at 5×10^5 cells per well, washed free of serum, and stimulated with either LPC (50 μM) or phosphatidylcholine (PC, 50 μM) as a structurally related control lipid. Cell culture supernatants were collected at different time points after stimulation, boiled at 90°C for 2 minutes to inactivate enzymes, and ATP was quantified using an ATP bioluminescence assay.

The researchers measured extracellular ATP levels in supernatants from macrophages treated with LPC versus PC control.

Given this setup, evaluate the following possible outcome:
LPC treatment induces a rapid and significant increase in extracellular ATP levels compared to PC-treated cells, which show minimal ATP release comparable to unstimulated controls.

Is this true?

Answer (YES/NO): YES